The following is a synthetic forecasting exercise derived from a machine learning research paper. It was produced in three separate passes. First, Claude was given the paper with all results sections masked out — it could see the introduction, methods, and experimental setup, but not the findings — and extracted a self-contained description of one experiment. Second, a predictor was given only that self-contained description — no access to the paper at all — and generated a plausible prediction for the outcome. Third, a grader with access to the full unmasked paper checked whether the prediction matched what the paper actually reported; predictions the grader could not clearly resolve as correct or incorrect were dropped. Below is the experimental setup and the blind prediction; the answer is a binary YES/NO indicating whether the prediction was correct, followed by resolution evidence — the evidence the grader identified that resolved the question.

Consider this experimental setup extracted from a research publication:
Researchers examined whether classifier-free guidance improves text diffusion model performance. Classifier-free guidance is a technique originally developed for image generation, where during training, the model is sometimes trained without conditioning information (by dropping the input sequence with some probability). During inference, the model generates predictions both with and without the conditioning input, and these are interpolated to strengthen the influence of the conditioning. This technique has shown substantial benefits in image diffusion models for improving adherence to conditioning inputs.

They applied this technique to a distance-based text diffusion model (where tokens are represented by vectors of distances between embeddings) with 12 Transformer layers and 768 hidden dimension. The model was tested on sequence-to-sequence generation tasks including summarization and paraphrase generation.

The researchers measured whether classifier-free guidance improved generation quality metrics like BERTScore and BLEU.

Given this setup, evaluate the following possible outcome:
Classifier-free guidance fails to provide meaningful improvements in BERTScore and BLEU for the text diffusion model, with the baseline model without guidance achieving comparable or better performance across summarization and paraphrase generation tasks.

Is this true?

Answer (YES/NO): YES